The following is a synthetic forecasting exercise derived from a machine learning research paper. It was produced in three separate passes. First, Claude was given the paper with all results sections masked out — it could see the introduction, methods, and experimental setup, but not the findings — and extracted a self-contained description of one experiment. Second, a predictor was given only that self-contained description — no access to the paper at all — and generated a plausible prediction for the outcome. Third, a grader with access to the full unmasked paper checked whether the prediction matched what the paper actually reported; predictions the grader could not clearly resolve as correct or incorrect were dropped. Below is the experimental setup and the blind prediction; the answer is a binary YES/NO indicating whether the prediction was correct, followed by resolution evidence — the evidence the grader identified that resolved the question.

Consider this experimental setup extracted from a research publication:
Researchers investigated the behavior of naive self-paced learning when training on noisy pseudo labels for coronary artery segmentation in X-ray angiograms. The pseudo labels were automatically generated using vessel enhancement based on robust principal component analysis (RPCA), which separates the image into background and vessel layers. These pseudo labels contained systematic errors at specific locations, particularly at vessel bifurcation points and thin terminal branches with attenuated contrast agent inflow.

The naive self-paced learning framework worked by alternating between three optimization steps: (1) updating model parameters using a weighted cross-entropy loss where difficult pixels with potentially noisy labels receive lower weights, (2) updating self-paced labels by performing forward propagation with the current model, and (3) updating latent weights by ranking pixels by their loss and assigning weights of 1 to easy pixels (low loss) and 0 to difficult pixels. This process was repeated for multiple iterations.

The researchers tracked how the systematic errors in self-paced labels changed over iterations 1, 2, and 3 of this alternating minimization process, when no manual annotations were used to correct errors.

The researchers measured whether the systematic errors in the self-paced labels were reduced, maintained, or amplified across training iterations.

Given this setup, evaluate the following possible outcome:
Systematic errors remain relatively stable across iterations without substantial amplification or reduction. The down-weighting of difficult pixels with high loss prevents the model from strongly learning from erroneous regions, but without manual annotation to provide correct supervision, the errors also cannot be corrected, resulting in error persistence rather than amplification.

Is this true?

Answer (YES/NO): NO